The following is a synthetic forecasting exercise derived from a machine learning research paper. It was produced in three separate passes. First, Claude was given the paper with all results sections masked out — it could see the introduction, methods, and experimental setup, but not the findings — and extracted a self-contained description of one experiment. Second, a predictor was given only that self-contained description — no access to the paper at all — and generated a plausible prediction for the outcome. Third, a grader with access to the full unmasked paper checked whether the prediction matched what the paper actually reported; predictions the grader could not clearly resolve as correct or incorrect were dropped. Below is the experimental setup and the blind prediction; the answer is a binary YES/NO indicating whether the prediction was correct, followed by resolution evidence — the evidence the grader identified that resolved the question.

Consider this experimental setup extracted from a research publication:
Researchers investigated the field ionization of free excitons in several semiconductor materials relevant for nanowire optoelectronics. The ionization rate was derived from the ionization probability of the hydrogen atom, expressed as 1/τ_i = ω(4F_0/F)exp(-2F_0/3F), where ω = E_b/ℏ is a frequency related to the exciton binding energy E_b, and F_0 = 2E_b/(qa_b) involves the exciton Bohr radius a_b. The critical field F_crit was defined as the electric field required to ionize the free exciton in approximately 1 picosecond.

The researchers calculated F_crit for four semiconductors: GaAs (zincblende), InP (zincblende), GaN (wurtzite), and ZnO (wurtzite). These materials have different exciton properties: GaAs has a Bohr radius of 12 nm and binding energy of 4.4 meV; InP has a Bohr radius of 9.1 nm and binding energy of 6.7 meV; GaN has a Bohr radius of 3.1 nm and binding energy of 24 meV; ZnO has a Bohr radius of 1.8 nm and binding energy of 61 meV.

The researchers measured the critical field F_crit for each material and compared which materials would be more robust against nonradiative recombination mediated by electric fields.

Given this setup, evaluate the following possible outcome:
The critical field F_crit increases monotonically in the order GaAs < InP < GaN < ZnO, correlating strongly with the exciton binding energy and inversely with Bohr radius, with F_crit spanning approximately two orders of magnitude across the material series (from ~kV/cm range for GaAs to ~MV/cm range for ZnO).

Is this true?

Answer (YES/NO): NO